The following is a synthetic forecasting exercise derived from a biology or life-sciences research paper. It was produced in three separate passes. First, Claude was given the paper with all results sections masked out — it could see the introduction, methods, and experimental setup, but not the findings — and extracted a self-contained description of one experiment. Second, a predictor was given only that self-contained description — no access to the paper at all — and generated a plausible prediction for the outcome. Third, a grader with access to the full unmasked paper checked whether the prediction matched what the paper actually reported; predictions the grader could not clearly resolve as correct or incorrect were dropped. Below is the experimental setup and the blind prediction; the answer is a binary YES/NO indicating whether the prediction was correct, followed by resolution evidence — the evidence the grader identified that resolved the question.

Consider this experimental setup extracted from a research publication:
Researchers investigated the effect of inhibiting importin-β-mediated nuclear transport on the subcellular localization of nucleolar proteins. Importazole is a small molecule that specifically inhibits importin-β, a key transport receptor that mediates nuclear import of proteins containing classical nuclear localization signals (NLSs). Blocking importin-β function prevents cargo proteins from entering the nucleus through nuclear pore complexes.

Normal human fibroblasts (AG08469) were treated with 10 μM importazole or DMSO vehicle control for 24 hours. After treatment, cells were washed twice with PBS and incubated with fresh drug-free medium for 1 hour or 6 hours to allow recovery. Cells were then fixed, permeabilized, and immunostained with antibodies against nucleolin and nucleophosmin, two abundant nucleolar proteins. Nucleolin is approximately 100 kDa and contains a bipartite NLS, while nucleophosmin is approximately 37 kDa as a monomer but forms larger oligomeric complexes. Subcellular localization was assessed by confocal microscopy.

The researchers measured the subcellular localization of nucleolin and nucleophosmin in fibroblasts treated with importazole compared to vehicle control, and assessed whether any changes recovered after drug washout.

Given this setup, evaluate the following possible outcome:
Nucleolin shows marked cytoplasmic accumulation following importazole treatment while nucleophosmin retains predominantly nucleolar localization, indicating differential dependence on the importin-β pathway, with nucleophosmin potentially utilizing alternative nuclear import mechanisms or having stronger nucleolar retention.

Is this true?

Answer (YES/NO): NO